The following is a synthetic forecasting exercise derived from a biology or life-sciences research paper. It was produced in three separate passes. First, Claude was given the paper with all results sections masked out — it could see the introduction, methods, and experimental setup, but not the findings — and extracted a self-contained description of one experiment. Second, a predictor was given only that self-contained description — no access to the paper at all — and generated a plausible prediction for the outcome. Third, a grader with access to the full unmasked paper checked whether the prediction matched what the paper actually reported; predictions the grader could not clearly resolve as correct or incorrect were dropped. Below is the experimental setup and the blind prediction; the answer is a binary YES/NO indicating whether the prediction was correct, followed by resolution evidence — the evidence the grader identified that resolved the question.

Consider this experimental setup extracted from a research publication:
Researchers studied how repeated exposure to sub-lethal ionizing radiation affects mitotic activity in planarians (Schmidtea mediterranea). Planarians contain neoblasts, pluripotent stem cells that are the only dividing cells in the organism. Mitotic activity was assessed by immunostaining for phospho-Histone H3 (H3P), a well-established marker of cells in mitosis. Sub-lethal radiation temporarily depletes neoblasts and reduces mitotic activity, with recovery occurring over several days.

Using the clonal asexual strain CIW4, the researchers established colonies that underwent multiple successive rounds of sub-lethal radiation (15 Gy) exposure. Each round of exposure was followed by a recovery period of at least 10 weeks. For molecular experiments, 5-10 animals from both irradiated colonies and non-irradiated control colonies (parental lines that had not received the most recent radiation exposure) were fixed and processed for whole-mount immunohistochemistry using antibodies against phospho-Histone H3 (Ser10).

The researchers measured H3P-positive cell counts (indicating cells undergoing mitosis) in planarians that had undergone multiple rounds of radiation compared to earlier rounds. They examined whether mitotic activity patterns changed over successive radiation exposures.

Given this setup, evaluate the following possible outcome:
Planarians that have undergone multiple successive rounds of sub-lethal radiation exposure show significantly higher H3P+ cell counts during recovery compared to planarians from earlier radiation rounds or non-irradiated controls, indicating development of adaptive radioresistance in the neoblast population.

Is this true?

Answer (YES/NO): NO